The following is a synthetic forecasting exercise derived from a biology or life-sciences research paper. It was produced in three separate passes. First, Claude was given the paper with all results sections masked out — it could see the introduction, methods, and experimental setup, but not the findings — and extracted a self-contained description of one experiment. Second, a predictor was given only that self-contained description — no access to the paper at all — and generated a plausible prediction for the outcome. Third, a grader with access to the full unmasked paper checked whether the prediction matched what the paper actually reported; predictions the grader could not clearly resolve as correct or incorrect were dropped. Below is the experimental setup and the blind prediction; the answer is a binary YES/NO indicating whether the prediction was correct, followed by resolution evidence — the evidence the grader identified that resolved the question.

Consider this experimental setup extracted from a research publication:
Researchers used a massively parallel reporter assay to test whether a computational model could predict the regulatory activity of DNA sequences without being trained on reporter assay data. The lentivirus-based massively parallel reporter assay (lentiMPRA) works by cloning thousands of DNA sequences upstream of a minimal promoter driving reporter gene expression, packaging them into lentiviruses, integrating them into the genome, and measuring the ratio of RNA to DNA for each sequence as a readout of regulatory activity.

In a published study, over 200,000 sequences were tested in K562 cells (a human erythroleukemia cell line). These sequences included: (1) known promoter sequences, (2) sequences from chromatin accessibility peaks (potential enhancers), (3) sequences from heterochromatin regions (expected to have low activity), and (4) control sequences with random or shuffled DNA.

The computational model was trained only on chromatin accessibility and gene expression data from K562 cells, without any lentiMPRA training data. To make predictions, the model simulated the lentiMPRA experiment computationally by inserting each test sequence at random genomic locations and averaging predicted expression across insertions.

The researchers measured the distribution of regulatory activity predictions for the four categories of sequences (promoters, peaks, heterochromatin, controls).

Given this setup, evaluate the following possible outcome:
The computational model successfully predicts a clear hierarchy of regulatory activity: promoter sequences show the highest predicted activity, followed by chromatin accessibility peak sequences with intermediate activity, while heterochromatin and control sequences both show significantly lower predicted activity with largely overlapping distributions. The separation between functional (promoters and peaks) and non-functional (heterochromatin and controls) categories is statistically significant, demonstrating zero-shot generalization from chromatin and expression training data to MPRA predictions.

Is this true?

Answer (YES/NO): NO